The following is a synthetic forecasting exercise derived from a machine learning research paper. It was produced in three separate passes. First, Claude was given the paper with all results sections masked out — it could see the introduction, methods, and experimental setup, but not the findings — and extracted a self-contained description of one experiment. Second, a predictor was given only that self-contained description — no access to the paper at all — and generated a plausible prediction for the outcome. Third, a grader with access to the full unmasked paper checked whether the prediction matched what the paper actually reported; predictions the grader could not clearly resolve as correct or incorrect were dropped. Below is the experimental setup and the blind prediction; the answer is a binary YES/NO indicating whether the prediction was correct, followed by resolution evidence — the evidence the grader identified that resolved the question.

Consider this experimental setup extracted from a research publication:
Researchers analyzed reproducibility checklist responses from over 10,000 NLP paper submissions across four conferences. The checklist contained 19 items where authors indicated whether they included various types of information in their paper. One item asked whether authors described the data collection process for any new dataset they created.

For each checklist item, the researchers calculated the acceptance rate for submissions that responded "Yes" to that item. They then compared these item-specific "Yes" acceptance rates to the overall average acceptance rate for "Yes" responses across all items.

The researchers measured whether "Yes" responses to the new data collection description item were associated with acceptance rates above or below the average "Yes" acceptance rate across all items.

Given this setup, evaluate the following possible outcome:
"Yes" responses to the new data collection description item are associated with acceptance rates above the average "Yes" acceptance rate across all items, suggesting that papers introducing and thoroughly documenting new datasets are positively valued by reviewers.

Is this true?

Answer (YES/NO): NO